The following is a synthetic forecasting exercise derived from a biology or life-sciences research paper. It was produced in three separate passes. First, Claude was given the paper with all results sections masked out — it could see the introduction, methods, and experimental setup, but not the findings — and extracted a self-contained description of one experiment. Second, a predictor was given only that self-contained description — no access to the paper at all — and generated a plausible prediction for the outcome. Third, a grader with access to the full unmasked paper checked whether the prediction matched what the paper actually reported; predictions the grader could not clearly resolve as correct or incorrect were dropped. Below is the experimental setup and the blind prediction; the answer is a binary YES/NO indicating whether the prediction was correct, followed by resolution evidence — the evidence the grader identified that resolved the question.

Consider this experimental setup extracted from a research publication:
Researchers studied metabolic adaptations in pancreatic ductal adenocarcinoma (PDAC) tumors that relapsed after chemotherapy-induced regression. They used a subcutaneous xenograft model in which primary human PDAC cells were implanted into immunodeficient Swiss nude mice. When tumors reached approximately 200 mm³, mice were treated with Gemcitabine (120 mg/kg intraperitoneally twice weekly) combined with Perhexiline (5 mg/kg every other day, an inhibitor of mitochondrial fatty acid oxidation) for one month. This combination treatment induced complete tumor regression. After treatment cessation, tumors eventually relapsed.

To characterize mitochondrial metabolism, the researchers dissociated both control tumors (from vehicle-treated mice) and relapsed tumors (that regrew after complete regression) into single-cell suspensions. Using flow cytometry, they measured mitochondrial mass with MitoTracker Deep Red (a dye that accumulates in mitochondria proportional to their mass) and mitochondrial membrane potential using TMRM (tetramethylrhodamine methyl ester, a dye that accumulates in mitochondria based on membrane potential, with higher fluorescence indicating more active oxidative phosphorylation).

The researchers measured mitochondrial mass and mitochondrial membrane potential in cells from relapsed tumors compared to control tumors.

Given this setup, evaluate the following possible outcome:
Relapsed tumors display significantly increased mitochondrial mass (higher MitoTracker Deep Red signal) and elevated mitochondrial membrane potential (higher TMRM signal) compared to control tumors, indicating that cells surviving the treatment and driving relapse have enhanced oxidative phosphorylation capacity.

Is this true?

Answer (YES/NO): YES